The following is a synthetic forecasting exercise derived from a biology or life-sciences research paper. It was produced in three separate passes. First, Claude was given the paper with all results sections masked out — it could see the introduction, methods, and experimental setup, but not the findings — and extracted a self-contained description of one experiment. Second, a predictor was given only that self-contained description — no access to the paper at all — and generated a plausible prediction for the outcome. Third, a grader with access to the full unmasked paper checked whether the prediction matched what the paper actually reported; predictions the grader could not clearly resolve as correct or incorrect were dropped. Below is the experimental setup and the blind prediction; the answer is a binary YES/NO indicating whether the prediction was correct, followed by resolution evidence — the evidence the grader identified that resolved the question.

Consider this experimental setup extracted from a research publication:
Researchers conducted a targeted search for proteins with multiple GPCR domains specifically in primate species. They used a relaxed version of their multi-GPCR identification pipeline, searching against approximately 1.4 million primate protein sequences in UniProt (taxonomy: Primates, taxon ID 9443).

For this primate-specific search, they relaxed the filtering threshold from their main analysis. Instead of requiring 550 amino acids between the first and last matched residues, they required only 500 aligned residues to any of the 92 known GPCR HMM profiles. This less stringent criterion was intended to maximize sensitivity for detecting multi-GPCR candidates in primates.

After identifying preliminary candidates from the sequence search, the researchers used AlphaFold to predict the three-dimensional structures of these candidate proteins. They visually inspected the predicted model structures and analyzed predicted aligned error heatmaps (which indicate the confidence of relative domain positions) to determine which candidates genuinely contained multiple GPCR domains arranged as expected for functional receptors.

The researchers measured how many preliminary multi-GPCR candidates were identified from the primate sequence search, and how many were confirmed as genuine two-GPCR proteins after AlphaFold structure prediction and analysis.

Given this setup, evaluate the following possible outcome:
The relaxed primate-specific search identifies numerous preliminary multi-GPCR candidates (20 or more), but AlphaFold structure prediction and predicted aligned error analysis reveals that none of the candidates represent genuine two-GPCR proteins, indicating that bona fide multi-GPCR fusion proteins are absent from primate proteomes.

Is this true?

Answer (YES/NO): NO